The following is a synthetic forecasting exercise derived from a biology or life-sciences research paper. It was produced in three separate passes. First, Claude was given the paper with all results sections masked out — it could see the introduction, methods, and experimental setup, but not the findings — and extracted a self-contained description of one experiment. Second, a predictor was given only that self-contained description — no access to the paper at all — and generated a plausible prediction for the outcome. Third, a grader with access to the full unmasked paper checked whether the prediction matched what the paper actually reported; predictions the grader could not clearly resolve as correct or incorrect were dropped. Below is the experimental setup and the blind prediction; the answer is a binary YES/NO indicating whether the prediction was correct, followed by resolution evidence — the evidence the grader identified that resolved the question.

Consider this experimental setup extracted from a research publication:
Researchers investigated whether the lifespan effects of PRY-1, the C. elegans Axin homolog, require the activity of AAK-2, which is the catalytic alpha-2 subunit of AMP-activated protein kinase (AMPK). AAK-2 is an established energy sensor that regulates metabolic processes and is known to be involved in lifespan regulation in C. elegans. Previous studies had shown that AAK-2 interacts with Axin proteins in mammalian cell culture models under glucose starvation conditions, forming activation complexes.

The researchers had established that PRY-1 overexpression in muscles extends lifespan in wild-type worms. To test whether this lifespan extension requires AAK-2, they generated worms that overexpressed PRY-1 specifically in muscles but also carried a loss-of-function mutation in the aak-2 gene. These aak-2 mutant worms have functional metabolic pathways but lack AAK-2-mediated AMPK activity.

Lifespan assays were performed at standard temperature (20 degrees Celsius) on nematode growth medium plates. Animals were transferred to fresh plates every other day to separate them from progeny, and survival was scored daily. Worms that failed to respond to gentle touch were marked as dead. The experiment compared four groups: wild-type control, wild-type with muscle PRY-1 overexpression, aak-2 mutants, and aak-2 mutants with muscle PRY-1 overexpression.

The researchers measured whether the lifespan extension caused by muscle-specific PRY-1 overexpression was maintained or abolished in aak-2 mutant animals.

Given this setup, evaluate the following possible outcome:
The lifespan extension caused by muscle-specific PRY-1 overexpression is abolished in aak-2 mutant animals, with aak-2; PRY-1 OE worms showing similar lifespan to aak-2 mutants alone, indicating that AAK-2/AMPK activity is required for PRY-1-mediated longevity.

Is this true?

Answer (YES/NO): YES